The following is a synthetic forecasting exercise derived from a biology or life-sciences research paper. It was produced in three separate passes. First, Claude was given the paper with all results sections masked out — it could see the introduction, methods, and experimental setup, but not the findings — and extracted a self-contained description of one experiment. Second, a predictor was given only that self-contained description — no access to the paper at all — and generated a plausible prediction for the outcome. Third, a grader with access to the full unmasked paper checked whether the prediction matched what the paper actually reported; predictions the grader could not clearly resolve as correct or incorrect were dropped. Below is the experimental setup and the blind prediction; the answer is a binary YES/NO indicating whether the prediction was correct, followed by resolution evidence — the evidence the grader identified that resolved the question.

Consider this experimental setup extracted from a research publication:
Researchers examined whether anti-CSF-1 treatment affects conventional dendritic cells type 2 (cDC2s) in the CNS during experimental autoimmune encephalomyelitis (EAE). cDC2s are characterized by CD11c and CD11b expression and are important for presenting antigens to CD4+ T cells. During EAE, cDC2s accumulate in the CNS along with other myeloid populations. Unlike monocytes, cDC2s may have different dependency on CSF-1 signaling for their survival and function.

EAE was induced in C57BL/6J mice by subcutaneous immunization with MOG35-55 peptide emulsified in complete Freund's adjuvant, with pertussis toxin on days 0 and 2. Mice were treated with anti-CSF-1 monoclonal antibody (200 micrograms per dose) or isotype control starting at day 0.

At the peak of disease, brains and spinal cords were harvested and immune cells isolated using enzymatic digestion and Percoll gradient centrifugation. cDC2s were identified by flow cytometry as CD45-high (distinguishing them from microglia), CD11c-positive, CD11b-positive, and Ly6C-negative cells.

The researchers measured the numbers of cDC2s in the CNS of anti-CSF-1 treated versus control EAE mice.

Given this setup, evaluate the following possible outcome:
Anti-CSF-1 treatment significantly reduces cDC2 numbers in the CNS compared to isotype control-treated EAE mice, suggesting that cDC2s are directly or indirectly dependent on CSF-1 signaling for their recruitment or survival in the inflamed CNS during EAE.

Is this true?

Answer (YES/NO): YES